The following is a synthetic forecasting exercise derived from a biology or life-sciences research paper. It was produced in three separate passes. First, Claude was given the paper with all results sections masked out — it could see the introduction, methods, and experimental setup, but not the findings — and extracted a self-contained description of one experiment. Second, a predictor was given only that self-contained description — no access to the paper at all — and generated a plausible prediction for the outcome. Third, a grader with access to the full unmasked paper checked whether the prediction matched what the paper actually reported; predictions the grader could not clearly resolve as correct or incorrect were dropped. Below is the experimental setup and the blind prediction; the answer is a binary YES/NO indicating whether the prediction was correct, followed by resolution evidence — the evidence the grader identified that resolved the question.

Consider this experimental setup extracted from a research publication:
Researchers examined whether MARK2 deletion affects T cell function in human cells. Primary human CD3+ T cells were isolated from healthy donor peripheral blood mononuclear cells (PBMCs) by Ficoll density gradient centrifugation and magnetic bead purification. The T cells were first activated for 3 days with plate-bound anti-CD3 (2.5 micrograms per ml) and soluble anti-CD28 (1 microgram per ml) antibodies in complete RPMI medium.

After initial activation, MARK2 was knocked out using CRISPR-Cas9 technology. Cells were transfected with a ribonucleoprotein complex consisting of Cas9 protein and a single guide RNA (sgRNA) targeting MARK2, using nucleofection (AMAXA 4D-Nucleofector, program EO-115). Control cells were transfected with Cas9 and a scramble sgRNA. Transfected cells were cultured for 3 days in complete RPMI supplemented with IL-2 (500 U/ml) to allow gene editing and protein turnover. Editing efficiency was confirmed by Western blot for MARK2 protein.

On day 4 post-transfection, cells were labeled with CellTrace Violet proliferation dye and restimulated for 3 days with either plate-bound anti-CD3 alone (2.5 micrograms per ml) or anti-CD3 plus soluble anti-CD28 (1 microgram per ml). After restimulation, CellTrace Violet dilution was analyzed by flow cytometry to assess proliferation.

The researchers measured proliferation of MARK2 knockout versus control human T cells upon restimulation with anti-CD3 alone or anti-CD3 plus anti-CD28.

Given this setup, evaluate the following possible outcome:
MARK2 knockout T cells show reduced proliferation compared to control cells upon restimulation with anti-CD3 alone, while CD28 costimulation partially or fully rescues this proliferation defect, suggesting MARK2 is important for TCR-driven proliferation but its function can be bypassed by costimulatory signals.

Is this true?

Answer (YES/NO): NO